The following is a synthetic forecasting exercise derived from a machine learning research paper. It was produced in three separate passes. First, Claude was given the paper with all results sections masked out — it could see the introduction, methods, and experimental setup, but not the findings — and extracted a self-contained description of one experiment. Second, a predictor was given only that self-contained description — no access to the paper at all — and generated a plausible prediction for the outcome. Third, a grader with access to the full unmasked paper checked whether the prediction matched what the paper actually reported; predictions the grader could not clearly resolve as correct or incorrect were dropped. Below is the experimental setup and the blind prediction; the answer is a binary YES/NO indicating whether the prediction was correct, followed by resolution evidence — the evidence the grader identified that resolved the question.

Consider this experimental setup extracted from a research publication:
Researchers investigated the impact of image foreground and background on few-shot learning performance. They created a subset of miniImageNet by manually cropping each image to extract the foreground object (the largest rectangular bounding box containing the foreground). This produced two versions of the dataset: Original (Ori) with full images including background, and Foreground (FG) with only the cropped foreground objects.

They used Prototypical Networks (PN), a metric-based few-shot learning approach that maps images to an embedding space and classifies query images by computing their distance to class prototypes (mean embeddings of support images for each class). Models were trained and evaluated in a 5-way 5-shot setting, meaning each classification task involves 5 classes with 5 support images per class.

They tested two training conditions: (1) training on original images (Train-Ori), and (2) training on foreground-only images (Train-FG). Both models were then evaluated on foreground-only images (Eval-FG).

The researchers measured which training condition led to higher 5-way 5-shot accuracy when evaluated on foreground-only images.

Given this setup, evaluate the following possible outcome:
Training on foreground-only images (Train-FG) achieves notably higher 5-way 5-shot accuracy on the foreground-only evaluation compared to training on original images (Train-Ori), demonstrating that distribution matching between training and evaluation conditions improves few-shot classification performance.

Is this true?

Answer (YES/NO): YES